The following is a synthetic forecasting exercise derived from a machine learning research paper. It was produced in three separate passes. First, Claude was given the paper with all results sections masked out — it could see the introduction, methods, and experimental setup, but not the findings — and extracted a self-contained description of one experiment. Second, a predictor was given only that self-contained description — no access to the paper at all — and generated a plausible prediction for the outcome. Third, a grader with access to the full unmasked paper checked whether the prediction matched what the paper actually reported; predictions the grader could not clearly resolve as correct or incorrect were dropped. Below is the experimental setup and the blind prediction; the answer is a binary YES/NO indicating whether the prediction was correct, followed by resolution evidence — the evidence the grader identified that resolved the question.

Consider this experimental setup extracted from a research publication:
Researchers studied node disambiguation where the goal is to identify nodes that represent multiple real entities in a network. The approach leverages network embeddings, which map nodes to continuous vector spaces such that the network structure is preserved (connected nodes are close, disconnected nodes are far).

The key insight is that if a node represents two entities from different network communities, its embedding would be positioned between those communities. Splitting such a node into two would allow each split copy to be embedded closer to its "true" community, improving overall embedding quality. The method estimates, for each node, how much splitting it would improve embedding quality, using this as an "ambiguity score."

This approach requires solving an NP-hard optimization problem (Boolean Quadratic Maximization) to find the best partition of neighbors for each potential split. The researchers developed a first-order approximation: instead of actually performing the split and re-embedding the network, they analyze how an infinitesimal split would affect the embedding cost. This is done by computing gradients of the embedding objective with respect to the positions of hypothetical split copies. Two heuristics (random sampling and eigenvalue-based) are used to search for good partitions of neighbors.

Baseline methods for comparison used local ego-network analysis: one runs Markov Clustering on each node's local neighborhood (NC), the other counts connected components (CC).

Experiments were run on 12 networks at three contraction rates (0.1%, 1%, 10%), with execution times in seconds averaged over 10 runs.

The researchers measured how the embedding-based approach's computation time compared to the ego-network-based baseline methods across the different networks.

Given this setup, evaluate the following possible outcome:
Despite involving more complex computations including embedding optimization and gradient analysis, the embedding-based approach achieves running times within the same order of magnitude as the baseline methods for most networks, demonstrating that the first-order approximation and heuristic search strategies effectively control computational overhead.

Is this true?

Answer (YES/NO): YES